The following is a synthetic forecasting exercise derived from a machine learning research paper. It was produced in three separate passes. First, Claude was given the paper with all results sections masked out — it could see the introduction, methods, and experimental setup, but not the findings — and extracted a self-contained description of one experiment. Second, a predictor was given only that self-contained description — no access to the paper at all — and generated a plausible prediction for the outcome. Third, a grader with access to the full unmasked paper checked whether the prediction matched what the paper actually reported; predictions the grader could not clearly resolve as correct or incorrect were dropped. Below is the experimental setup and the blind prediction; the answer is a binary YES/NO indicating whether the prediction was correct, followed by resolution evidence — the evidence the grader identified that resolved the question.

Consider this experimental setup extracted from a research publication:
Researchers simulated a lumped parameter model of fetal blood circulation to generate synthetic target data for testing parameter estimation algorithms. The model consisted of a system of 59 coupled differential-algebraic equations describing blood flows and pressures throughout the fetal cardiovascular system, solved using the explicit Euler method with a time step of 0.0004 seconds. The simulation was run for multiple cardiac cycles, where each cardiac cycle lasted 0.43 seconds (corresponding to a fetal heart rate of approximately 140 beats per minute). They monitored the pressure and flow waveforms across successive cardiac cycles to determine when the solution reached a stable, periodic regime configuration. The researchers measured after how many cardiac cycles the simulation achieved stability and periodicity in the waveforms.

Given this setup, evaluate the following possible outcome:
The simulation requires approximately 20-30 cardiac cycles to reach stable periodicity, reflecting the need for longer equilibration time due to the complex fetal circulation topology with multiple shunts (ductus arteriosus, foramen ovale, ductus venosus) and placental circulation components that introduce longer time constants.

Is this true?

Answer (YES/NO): YES